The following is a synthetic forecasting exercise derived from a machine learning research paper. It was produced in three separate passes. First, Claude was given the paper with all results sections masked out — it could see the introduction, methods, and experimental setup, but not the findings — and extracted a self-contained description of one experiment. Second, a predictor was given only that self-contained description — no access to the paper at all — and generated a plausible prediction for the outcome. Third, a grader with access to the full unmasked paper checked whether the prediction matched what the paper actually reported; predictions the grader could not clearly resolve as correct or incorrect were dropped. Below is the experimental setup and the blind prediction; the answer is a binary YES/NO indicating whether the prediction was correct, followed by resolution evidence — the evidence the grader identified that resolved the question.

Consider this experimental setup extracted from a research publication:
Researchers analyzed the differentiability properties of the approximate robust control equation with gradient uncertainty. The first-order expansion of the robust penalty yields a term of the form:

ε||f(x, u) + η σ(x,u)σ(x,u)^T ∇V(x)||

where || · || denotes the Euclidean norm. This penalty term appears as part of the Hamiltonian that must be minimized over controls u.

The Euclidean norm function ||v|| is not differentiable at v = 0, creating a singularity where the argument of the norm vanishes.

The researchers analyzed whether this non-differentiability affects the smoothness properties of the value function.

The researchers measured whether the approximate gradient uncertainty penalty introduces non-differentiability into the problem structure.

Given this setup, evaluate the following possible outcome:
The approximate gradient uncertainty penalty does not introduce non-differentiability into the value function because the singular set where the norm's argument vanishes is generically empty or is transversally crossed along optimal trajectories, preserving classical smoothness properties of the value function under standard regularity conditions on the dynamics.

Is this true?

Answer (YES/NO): NO